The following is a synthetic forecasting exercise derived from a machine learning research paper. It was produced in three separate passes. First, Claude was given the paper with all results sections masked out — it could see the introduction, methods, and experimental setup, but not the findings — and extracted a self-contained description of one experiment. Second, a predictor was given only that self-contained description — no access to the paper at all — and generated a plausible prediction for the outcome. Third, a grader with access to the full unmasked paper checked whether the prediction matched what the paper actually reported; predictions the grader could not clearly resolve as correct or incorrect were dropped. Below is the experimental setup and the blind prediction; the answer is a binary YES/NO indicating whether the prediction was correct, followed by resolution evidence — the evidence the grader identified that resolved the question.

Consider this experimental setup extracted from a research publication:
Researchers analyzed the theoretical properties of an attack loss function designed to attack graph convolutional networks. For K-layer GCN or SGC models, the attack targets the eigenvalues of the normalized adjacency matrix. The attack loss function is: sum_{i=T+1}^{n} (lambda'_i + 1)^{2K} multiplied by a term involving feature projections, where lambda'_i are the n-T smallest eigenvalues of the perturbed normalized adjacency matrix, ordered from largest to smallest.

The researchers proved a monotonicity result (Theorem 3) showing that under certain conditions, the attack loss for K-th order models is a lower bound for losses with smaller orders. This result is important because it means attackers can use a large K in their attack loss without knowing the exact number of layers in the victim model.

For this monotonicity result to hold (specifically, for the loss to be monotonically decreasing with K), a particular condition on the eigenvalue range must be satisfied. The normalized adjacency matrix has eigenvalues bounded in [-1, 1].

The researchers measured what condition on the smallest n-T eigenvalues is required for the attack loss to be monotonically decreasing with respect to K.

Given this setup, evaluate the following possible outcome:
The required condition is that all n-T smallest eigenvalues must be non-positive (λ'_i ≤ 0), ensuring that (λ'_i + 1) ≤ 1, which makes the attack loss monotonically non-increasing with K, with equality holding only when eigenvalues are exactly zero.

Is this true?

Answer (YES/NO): NO